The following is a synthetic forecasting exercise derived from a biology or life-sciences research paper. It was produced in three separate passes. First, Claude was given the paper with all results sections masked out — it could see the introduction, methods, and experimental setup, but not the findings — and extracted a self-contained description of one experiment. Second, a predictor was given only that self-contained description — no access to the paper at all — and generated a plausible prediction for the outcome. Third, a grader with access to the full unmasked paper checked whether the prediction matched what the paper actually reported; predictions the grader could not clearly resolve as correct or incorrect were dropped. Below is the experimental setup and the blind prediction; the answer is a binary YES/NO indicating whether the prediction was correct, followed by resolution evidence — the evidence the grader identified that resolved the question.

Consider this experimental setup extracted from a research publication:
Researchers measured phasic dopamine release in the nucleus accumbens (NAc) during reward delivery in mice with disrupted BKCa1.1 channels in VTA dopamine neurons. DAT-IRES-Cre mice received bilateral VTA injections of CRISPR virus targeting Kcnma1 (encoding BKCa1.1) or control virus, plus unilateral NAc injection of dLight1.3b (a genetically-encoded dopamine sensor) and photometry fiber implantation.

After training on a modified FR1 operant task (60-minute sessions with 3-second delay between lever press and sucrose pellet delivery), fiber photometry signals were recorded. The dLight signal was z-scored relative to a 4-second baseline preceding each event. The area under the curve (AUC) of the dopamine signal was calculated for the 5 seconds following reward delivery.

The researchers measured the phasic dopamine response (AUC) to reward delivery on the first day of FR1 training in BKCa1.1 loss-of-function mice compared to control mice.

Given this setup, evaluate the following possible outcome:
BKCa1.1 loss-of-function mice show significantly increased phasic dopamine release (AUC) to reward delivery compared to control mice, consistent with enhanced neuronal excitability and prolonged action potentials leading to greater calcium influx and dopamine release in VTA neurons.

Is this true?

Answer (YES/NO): NO